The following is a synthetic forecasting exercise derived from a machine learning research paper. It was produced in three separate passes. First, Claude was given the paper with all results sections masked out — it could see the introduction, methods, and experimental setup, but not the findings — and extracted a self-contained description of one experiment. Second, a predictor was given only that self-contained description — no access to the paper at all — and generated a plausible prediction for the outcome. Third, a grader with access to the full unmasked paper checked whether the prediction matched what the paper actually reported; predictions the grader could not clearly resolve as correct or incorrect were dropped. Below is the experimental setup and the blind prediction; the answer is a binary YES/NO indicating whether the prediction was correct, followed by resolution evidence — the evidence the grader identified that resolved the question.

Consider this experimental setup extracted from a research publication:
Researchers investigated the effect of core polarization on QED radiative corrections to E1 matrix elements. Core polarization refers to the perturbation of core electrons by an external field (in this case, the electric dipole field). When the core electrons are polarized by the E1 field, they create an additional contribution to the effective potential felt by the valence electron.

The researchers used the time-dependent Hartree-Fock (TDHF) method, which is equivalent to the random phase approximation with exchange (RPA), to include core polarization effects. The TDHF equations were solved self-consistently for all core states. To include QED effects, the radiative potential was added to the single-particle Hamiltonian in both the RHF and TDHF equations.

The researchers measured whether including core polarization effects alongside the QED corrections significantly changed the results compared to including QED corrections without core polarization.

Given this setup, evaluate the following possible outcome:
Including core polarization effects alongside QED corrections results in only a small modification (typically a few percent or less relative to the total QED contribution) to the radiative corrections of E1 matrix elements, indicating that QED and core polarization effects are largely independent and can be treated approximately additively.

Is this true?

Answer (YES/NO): YES